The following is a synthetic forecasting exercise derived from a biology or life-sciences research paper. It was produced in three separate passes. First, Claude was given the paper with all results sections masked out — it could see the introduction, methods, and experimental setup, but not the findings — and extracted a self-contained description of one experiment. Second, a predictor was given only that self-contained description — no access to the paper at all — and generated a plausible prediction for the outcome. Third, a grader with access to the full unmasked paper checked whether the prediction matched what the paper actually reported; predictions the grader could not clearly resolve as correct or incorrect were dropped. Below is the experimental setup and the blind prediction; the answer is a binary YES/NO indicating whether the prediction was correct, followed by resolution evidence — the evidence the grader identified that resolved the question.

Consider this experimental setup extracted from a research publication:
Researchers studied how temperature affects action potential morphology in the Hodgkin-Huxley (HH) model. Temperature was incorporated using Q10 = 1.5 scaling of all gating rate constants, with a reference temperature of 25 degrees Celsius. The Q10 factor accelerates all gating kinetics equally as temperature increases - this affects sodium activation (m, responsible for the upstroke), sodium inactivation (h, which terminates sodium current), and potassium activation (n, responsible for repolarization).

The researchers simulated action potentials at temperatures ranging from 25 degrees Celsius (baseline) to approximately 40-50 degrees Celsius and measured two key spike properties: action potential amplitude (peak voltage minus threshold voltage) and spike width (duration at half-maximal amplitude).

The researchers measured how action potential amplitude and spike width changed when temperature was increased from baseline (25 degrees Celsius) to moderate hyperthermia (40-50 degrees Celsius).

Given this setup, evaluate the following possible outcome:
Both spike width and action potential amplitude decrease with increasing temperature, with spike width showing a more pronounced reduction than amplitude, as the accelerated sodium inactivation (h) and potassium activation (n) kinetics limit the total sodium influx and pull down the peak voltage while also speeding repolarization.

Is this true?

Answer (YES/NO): NO